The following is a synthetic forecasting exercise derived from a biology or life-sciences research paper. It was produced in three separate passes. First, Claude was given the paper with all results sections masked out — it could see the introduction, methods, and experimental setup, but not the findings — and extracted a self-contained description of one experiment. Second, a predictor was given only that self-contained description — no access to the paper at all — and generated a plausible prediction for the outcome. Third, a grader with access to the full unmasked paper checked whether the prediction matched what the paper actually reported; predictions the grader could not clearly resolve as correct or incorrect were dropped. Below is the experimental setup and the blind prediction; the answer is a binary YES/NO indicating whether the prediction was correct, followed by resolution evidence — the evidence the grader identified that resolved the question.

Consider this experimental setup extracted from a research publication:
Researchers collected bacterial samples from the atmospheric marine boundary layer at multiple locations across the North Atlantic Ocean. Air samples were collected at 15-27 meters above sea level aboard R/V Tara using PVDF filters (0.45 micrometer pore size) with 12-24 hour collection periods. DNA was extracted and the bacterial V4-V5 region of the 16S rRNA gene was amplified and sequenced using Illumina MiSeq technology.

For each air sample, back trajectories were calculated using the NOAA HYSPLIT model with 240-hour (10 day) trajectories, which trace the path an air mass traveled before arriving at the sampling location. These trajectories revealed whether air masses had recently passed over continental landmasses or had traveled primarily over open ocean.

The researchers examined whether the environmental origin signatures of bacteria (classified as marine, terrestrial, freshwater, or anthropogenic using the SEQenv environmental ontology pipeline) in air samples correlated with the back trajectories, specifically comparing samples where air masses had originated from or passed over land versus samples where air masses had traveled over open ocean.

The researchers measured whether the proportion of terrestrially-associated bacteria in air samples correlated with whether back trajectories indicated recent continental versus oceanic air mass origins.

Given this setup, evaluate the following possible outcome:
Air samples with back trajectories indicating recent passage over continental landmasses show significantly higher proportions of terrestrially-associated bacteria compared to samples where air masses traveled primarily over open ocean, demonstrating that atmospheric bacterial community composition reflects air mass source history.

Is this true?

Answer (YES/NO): YES